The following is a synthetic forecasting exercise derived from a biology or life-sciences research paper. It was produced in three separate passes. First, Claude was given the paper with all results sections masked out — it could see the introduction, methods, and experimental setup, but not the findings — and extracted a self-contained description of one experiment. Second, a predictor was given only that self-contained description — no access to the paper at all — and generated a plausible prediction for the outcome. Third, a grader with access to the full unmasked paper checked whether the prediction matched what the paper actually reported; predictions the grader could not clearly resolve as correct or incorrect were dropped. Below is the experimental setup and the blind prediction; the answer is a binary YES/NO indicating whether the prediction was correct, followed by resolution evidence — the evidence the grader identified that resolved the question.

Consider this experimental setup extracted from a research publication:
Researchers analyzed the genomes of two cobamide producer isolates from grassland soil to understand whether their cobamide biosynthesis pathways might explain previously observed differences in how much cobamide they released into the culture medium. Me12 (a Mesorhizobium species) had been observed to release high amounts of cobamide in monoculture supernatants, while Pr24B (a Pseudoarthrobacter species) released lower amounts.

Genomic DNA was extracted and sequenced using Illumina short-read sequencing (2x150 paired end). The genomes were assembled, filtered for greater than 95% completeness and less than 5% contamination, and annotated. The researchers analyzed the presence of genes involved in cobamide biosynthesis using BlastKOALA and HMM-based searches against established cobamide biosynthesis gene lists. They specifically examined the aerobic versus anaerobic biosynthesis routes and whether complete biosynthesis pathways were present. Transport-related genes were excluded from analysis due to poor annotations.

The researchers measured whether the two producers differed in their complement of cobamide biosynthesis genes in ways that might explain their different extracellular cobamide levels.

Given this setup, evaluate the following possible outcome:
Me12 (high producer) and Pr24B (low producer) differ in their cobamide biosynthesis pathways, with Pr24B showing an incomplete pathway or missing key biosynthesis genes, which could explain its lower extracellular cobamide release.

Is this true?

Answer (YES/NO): NO